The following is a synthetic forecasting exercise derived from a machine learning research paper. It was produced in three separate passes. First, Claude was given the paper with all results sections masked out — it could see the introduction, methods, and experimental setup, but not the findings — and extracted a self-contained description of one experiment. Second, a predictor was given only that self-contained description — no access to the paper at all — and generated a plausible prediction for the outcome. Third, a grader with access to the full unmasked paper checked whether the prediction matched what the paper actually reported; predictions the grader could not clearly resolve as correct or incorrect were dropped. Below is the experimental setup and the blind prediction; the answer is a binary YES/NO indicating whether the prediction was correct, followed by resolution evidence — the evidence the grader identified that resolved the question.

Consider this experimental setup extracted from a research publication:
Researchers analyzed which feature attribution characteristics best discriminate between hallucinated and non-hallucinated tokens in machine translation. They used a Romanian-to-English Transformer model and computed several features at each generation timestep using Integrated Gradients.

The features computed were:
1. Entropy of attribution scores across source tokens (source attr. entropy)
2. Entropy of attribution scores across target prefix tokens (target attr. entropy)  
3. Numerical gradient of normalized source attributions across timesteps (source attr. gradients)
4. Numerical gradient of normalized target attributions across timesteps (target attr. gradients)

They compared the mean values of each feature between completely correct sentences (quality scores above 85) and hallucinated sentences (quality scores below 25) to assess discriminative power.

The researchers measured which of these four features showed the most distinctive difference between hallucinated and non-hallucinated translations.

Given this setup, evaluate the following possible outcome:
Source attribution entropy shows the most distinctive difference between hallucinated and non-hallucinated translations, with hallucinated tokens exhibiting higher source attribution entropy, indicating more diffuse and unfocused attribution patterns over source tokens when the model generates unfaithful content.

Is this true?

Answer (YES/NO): YES